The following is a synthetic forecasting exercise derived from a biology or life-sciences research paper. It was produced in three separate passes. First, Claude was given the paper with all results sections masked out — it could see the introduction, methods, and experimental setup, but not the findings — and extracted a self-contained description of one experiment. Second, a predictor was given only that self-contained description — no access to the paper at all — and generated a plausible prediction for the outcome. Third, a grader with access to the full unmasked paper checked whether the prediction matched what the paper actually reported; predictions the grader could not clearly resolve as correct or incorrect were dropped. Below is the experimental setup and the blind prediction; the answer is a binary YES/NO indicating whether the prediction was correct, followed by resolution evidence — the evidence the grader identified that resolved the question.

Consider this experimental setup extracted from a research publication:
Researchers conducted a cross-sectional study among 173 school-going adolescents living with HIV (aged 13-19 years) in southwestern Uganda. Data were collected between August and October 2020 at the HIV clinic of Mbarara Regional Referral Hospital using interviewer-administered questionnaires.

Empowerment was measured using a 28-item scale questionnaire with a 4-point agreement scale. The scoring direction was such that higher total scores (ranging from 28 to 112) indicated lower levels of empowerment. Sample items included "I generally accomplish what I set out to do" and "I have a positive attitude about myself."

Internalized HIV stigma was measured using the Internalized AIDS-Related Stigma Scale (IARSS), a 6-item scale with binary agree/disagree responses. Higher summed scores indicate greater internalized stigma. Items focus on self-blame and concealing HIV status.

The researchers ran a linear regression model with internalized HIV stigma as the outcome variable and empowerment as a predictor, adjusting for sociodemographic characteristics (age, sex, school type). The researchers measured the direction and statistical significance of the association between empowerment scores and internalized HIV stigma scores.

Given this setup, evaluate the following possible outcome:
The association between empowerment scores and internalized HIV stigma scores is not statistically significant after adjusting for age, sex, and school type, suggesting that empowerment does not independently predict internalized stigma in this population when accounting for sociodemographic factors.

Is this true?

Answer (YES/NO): NO